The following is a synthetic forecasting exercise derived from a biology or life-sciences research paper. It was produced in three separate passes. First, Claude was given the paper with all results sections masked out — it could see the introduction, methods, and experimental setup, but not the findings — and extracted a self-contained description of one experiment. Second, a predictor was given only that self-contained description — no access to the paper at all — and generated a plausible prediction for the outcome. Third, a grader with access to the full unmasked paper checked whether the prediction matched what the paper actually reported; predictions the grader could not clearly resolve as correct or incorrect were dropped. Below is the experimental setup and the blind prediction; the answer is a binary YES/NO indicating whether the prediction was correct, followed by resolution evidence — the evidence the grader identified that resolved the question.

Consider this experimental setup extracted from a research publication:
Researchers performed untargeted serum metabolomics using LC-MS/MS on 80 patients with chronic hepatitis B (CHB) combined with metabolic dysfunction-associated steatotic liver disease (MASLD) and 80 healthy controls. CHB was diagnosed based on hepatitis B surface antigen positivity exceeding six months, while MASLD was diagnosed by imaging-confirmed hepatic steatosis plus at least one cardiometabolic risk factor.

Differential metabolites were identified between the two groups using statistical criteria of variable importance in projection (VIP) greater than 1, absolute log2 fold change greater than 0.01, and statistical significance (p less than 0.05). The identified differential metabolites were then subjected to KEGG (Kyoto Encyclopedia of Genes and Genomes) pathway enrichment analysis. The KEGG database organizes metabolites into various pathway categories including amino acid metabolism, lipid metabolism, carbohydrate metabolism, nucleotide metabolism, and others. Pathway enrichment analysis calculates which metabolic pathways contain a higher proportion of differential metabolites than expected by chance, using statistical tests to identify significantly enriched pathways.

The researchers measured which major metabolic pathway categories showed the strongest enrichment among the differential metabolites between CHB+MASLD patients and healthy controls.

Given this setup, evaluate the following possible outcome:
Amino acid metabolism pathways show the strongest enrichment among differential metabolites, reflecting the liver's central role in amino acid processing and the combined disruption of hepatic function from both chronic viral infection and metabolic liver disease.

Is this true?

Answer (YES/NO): YES